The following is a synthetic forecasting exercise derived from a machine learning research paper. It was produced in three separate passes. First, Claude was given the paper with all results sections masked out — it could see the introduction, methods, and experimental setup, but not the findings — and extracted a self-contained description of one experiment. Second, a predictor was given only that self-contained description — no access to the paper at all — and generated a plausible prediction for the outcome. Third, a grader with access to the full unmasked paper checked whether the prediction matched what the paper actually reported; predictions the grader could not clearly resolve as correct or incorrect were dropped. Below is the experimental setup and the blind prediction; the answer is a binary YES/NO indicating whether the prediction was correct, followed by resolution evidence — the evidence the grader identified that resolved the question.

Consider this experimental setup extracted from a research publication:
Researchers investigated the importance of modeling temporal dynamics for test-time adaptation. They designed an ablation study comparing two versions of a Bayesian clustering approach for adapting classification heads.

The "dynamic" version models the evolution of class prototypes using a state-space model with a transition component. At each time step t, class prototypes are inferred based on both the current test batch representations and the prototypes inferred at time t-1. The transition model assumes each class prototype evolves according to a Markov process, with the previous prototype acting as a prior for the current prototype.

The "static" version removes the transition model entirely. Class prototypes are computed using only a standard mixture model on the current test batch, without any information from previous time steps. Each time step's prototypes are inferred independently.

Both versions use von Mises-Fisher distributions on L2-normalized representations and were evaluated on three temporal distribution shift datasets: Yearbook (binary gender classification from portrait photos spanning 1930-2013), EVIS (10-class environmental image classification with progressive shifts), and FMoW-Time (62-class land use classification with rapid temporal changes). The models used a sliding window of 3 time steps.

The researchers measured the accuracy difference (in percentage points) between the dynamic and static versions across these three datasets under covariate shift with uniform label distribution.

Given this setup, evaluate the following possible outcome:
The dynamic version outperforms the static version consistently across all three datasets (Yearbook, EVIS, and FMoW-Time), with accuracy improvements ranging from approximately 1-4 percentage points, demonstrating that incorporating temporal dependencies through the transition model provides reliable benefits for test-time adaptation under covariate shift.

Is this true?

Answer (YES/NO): NO